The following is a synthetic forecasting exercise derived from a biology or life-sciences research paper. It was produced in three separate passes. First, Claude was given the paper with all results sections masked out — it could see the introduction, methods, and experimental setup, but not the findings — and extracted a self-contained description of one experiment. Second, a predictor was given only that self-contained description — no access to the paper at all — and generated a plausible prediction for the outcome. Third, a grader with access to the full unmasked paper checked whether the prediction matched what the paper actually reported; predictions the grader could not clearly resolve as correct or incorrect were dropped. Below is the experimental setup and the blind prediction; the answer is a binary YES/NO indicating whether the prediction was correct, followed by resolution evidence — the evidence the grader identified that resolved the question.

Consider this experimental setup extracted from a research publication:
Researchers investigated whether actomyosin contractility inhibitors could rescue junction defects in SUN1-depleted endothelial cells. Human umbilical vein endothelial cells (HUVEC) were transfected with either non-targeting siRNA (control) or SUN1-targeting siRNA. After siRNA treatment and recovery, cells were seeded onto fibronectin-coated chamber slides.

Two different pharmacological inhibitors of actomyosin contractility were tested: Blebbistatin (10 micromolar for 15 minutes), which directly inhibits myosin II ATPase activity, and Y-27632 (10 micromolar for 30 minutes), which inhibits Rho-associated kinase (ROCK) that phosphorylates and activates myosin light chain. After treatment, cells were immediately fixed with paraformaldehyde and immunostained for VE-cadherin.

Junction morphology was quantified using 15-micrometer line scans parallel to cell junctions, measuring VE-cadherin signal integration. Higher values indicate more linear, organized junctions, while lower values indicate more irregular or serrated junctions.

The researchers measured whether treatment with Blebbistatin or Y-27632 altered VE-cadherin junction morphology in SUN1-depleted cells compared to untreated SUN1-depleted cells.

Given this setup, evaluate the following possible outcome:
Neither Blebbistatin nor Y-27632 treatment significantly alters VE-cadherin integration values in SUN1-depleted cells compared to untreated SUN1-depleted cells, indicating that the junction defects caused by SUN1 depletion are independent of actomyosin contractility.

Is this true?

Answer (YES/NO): NO